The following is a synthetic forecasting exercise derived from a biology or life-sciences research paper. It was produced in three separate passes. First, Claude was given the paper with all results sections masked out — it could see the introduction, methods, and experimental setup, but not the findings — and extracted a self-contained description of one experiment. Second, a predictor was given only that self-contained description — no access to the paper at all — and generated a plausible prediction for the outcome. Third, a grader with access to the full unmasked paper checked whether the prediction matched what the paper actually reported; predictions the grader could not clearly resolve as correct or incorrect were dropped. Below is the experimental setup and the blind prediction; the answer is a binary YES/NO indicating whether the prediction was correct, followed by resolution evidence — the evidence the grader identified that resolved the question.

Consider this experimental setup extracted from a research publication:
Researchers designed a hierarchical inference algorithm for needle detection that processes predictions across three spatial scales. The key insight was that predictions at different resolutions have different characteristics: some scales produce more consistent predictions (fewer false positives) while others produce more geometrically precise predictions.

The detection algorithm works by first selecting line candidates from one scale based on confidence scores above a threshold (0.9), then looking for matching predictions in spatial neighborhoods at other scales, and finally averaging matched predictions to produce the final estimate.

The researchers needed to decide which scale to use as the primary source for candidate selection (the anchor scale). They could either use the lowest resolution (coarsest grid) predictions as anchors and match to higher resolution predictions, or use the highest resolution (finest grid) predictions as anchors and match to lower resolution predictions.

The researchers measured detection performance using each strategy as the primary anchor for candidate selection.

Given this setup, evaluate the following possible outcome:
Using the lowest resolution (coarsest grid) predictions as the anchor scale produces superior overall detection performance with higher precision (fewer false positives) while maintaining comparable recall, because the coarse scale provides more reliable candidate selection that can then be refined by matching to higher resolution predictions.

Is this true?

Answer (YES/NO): YES